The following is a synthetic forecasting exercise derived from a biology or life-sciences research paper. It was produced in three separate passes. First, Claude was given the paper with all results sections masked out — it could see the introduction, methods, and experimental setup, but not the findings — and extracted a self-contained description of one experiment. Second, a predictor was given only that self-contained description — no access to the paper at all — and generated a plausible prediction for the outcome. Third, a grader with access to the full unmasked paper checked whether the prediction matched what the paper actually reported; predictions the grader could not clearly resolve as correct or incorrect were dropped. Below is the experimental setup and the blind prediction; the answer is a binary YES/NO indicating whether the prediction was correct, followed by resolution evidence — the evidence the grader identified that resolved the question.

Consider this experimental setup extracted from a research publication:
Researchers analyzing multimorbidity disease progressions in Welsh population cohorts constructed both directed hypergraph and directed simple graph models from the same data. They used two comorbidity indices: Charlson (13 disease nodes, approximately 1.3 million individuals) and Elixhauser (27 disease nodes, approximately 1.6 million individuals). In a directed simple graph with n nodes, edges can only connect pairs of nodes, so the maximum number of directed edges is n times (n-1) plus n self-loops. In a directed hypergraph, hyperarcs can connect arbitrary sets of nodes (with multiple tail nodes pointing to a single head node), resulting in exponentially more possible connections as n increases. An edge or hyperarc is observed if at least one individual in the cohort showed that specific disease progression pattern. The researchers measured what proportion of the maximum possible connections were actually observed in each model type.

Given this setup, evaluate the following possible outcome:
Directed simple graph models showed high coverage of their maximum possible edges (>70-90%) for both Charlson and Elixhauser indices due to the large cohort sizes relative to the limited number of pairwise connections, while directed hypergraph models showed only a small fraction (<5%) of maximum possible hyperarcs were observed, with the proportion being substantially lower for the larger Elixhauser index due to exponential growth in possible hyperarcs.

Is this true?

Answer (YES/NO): YES